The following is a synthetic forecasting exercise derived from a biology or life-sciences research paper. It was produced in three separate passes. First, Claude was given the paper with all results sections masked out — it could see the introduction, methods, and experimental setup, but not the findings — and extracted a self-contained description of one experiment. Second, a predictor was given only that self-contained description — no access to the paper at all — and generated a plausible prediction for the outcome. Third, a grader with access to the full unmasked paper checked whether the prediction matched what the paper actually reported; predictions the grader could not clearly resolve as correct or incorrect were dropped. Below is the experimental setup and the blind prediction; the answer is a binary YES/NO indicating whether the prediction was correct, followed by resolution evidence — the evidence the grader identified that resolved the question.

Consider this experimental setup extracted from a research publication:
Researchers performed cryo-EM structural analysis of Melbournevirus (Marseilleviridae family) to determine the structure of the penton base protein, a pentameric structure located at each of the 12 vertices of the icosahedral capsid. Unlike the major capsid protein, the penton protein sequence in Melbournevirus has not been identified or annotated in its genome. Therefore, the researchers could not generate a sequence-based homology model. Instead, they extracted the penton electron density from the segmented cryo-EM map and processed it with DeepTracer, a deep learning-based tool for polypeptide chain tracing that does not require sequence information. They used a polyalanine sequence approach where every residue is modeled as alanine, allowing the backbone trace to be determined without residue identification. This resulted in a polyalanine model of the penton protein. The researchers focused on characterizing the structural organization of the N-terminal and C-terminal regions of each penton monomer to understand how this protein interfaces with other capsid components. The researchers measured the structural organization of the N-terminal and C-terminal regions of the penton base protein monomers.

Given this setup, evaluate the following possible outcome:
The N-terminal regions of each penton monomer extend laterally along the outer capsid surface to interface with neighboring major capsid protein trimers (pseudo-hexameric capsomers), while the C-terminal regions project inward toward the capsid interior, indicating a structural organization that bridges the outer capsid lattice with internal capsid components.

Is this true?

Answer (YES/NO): NO